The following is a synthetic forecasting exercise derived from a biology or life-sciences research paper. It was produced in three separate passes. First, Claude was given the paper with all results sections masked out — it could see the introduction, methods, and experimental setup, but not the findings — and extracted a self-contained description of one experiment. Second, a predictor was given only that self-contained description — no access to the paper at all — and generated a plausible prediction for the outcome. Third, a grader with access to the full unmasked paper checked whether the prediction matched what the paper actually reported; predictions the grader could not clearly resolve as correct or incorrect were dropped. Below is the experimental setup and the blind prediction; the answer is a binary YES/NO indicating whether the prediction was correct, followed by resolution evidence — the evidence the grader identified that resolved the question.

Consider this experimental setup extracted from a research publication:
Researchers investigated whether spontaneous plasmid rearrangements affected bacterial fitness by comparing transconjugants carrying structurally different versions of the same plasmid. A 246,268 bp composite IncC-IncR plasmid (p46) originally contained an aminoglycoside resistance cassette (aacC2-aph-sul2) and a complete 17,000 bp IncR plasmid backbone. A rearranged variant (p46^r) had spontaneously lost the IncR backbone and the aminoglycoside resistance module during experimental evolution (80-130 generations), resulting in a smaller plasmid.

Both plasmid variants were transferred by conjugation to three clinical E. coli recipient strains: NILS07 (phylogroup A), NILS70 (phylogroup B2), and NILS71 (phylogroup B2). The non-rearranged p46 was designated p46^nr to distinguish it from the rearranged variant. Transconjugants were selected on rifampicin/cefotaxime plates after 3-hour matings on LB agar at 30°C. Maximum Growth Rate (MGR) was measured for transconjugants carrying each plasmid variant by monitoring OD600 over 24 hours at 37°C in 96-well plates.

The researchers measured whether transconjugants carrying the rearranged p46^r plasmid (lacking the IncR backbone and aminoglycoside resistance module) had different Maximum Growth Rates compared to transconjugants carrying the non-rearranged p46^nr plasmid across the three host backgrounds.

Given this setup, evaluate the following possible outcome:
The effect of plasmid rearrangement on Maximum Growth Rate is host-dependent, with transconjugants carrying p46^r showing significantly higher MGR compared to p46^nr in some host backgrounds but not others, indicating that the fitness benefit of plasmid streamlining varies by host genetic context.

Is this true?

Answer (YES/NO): NO